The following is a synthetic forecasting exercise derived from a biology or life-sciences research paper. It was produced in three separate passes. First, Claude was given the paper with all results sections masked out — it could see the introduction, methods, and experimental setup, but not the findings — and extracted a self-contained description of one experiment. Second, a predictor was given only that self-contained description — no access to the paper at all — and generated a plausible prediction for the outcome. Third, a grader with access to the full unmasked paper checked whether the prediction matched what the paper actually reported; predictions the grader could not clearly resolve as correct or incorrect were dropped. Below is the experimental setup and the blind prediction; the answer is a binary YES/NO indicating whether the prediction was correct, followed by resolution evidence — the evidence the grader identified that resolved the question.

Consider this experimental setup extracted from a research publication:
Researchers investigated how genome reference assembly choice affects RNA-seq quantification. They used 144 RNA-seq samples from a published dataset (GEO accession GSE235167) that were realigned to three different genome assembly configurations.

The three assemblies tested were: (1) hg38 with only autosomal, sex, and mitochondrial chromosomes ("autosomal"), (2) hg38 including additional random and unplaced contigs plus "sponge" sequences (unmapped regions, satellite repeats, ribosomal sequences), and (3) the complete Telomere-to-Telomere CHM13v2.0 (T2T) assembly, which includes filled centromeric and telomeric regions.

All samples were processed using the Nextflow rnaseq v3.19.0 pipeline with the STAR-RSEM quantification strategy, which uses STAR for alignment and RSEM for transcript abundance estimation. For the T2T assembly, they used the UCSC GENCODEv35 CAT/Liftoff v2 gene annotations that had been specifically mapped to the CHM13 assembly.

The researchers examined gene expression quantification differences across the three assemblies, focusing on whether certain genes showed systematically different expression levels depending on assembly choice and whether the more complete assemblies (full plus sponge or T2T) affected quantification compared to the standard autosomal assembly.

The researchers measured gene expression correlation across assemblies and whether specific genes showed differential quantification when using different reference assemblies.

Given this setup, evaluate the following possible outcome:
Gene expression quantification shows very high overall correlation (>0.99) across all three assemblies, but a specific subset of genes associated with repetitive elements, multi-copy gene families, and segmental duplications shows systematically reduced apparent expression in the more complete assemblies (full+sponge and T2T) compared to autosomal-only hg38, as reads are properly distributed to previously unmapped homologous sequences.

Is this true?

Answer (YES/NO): NO